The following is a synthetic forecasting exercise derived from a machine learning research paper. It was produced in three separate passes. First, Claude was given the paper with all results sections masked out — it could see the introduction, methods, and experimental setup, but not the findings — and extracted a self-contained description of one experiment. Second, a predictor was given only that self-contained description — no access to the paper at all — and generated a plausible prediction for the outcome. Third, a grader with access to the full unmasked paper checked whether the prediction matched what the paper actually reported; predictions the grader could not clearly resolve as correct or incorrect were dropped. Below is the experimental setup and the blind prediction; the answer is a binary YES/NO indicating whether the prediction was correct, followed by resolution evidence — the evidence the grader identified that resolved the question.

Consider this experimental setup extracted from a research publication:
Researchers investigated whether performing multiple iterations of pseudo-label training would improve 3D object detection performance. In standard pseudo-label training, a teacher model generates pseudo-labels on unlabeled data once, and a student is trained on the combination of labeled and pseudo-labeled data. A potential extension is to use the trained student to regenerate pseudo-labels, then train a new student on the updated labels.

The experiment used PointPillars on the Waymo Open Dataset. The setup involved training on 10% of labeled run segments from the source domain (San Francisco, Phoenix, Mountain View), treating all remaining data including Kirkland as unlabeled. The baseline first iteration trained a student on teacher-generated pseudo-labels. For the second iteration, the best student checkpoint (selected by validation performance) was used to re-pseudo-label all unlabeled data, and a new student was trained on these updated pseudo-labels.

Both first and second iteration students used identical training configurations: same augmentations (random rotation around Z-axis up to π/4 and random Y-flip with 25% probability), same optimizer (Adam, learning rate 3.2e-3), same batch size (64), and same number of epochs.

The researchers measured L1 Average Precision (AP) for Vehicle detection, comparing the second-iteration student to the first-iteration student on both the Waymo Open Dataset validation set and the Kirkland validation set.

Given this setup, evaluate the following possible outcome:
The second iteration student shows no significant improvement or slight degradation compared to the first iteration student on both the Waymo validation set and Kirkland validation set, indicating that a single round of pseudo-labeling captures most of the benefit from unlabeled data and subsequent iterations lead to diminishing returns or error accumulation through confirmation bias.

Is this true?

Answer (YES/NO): NO